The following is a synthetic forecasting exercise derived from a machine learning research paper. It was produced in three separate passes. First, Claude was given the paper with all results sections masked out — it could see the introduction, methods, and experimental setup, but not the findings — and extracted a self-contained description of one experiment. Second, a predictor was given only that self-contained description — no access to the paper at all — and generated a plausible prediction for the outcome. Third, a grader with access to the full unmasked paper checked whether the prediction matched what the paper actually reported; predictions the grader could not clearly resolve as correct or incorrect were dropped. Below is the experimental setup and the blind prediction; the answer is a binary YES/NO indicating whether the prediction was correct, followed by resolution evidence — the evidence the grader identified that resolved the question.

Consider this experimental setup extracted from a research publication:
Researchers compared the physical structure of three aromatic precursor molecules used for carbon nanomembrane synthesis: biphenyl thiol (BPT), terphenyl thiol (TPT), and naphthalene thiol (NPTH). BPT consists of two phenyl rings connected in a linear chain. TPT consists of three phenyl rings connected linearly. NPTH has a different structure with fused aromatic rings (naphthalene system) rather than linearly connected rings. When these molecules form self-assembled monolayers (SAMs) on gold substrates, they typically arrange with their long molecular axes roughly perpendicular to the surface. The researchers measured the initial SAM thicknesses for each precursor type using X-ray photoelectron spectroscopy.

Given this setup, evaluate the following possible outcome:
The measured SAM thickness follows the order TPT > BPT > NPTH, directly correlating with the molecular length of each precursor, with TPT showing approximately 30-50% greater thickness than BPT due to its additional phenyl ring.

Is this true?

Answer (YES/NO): YES